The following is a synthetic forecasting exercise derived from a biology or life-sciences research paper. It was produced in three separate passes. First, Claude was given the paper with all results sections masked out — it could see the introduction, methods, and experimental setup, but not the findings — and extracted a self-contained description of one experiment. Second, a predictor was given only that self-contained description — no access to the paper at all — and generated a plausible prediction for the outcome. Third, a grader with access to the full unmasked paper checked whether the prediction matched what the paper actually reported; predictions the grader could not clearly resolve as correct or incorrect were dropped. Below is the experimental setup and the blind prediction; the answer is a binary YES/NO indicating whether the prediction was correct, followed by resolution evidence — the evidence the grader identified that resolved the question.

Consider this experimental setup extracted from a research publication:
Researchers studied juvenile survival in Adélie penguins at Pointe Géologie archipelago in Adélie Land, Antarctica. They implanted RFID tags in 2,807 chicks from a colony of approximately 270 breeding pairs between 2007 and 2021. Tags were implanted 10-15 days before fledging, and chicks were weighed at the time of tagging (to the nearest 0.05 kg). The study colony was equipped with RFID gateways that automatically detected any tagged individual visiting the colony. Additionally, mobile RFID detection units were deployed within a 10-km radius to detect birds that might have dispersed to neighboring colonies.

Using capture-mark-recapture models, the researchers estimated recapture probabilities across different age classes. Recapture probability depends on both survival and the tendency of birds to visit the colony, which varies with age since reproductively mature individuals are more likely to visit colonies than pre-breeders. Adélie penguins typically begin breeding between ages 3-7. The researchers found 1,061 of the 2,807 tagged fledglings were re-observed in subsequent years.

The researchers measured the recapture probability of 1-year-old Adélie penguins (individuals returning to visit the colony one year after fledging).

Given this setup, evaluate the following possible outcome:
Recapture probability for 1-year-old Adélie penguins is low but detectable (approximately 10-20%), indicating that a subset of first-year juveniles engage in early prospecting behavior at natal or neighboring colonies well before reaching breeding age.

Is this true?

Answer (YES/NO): NO